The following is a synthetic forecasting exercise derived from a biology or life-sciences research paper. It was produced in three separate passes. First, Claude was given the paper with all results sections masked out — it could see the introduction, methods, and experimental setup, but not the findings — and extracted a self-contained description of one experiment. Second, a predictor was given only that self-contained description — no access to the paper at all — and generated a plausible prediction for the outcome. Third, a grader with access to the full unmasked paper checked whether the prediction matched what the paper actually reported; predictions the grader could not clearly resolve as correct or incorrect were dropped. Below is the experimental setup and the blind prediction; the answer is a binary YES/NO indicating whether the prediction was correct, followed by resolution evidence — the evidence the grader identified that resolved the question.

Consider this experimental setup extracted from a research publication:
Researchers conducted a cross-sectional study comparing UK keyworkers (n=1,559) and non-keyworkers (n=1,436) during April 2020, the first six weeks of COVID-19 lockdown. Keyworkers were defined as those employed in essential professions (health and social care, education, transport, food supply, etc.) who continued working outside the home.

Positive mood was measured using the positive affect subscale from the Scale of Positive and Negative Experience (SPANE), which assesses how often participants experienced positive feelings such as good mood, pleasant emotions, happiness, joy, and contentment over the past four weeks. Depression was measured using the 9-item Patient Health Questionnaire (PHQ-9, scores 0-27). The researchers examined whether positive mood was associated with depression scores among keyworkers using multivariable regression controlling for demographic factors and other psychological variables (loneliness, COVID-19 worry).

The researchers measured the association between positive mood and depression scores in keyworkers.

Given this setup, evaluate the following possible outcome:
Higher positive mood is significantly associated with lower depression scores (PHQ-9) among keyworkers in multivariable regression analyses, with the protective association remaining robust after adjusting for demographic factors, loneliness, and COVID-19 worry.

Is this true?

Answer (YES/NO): YES